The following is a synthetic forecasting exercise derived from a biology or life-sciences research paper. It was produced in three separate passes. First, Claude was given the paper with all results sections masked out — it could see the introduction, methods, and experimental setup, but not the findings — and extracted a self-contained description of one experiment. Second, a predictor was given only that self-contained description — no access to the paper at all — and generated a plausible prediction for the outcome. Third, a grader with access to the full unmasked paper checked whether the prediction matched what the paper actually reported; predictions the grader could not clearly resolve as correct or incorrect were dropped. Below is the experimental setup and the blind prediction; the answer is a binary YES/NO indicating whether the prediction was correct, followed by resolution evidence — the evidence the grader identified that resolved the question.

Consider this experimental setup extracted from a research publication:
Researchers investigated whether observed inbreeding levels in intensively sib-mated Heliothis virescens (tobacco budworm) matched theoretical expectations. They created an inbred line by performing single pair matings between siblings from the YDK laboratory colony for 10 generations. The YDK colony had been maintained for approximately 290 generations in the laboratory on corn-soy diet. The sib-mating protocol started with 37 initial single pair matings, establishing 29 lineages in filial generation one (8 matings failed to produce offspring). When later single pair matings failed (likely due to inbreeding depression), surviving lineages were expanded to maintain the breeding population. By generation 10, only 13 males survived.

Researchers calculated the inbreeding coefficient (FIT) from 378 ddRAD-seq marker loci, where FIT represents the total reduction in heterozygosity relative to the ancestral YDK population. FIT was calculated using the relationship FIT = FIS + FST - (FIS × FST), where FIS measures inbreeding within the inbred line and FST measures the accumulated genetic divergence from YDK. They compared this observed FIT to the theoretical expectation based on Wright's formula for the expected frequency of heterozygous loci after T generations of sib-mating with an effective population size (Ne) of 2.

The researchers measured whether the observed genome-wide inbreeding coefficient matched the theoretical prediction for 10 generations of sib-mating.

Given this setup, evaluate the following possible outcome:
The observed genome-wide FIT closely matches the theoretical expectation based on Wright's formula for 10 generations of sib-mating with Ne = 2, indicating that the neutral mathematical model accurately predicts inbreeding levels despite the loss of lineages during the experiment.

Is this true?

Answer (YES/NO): YES